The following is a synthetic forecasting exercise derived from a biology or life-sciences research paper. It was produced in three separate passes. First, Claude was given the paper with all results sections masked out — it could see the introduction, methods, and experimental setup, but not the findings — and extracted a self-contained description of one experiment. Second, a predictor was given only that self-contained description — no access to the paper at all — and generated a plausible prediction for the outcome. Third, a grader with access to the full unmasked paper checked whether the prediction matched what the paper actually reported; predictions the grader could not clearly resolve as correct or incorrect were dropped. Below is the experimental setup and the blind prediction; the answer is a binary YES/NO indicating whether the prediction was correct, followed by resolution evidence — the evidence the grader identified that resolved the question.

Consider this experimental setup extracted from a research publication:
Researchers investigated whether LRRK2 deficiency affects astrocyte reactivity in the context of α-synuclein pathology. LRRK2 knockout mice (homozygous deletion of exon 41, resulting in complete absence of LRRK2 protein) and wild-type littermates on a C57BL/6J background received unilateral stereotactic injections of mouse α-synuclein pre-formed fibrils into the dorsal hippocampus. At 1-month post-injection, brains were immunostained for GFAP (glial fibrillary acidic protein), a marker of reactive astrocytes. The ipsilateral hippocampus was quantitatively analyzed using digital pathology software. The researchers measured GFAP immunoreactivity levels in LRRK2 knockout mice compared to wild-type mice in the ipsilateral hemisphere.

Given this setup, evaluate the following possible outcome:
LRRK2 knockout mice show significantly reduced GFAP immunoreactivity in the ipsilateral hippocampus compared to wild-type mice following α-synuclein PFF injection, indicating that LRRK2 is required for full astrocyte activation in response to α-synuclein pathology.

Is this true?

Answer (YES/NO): NO